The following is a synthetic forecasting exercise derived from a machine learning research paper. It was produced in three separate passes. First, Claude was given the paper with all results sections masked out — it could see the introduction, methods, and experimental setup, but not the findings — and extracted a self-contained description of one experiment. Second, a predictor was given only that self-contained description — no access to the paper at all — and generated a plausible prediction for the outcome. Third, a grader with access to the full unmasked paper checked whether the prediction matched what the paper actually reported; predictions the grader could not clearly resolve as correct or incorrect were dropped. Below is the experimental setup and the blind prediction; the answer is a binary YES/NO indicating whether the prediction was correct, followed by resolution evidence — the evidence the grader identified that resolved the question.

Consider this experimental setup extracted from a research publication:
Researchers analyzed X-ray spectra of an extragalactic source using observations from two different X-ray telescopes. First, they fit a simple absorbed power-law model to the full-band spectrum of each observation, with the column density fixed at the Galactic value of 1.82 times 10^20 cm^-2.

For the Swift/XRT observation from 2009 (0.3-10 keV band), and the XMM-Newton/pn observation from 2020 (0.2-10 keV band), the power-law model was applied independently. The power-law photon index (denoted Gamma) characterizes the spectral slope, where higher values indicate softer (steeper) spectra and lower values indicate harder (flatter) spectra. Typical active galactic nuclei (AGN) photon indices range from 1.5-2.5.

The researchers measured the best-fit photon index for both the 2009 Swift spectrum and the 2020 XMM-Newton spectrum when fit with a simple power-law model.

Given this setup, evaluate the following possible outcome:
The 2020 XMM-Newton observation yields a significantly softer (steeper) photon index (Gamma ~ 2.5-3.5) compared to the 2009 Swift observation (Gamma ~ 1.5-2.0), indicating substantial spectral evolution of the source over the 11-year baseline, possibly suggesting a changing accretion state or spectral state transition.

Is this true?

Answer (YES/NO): NO